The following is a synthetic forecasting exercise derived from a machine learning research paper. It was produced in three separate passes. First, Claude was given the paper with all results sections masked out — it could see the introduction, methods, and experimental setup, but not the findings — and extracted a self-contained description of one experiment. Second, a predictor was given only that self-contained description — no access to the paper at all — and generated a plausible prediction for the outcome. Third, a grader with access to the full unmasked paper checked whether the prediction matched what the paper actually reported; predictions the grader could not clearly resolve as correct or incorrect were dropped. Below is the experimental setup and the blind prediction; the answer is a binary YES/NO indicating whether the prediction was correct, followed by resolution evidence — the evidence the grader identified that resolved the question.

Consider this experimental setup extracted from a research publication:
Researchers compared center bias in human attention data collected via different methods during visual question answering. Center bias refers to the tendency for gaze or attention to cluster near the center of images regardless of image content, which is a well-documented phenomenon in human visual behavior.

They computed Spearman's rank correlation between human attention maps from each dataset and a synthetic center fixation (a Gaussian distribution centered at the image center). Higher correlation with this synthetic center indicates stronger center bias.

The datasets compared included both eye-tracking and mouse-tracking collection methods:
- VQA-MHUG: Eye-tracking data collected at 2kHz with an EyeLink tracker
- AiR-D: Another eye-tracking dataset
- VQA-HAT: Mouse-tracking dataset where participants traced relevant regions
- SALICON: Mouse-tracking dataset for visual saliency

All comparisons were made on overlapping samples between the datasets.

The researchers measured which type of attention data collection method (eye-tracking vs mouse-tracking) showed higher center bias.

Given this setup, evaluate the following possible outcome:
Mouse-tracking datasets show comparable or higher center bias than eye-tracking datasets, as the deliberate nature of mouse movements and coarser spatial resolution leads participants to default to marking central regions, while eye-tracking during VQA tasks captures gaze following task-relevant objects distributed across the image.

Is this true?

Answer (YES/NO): NO